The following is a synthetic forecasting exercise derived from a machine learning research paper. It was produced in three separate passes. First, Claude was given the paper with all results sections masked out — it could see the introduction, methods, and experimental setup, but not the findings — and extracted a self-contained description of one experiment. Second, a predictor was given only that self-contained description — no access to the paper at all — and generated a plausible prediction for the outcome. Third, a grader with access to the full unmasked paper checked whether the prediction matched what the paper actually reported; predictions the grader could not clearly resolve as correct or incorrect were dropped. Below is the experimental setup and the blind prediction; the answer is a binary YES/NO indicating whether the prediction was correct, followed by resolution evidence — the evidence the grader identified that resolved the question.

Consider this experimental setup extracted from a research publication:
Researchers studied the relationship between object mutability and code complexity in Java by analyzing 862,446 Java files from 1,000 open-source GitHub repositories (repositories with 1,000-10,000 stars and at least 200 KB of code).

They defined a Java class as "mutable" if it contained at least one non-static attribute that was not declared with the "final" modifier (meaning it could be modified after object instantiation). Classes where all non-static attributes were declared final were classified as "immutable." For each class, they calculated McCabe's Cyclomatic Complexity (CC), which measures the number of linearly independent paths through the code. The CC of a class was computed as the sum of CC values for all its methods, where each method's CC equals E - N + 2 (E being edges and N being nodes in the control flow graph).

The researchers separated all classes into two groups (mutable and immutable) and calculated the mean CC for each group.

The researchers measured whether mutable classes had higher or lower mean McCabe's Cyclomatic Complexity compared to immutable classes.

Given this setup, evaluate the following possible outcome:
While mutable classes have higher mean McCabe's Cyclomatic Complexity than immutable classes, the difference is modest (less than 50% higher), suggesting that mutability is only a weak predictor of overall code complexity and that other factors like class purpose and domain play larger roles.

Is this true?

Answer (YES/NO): NO